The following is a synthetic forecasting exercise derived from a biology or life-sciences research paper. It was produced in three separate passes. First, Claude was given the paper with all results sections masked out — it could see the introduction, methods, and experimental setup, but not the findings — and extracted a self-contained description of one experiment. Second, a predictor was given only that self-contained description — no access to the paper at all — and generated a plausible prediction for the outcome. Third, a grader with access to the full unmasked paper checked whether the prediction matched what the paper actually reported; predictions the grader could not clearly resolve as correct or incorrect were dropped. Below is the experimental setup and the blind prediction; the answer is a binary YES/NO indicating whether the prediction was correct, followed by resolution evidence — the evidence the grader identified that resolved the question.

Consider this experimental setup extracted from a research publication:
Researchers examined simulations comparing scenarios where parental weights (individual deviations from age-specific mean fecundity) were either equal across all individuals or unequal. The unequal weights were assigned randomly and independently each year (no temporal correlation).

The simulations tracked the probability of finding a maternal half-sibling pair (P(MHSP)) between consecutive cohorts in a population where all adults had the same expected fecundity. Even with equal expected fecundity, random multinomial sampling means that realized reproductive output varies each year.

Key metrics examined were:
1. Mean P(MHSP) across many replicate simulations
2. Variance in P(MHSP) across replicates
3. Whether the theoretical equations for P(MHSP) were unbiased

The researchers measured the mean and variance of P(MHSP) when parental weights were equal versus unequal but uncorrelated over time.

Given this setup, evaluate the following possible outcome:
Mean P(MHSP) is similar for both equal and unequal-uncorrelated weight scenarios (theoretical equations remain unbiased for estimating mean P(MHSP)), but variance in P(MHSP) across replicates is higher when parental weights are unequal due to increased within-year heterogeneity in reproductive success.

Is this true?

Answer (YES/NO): YES